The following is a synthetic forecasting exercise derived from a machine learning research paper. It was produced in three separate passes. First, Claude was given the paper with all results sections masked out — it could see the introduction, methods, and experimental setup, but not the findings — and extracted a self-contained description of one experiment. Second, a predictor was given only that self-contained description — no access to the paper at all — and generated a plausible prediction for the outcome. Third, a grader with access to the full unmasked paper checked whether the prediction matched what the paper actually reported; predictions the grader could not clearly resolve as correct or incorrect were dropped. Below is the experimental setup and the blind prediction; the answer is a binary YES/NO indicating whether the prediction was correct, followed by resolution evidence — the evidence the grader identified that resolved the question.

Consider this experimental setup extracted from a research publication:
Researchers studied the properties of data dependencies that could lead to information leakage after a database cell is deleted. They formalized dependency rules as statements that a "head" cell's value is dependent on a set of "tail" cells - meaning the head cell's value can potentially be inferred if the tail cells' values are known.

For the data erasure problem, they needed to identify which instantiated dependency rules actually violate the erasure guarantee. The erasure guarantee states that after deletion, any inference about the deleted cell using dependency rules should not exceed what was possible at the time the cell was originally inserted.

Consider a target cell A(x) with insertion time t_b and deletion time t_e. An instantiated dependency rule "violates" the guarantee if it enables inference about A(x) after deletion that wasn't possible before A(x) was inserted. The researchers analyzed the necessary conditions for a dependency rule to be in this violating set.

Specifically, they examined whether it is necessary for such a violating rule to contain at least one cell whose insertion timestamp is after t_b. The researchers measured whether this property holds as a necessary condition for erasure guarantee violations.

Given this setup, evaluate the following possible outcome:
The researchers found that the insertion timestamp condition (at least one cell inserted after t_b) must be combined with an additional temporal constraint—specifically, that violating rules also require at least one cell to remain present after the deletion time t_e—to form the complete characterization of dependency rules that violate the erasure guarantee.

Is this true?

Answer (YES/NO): NO